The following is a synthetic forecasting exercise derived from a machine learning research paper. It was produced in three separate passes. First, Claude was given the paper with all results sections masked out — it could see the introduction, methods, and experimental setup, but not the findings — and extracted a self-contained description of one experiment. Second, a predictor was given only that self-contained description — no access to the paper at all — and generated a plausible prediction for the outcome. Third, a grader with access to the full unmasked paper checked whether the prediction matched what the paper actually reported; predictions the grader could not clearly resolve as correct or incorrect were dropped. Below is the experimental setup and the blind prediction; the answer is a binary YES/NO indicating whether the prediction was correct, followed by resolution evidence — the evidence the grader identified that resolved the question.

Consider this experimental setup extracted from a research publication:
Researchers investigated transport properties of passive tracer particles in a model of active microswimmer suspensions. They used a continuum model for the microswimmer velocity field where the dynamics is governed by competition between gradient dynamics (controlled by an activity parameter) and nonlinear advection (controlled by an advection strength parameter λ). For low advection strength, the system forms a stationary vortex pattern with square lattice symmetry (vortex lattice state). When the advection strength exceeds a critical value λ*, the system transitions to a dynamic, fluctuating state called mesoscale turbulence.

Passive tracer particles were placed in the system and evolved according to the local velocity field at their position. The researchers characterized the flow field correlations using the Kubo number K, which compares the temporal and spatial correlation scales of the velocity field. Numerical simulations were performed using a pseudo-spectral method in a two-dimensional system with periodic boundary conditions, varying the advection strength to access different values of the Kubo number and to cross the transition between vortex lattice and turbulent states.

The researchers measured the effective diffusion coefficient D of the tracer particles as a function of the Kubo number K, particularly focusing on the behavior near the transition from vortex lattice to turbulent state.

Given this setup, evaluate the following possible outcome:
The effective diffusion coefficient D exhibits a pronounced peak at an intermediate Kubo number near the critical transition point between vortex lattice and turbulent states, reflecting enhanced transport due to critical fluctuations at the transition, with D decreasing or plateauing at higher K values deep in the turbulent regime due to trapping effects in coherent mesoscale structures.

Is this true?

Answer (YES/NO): NO